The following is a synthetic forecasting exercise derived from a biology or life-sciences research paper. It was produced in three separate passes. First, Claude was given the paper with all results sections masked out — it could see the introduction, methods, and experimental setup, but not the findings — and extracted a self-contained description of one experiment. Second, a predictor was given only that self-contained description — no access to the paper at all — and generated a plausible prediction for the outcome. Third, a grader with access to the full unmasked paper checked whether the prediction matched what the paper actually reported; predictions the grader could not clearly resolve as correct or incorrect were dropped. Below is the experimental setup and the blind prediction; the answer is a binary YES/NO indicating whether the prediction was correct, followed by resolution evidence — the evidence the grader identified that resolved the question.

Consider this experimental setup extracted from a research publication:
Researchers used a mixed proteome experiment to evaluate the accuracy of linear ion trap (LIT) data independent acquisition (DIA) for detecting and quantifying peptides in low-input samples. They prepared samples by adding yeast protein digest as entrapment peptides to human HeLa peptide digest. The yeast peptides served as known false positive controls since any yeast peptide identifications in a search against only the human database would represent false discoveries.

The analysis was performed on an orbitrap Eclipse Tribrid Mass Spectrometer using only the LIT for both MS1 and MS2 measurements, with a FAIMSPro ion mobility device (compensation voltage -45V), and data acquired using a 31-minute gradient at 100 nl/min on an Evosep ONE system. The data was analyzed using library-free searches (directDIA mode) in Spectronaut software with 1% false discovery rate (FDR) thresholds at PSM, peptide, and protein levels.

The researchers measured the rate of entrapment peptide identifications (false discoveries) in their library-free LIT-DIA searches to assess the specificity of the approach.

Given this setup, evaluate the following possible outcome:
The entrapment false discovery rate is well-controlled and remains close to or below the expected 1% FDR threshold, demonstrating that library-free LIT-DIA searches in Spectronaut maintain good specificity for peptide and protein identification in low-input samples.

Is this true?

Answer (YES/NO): YES